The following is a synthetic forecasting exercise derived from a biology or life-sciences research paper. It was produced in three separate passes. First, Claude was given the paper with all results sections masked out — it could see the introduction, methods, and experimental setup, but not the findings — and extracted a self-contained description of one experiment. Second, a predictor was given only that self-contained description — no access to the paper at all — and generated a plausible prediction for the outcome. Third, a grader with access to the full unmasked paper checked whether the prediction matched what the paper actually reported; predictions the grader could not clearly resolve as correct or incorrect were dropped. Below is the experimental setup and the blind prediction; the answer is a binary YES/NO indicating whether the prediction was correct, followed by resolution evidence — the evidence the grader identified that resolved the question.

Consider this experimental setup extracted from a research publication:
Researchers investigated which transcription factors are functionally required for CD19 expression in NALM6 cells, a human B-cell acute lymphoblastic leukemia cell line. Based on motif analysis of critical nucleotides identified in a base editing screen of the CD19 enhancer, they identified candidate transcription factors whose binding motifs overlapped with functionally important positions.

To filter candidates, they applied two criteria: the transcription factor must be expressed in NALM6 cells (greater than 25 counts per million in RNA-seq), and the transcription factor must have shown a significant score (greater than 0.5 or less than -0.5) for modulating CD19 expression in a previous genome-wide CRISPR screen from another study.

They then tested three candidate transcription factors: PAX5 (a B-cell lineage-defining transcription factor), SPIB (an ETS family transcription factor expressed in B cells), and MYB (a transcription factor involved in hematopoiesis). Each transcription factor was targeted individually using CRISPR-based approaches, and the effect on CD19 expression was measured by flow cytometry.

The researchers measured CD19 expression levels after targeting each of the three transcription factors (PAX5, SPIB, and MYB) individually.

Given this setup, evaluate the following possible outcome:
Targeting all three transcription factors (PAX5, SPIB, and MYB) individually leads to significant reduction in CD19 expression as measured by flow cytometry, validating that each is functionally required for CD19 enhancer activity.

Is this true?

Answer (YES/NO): NO